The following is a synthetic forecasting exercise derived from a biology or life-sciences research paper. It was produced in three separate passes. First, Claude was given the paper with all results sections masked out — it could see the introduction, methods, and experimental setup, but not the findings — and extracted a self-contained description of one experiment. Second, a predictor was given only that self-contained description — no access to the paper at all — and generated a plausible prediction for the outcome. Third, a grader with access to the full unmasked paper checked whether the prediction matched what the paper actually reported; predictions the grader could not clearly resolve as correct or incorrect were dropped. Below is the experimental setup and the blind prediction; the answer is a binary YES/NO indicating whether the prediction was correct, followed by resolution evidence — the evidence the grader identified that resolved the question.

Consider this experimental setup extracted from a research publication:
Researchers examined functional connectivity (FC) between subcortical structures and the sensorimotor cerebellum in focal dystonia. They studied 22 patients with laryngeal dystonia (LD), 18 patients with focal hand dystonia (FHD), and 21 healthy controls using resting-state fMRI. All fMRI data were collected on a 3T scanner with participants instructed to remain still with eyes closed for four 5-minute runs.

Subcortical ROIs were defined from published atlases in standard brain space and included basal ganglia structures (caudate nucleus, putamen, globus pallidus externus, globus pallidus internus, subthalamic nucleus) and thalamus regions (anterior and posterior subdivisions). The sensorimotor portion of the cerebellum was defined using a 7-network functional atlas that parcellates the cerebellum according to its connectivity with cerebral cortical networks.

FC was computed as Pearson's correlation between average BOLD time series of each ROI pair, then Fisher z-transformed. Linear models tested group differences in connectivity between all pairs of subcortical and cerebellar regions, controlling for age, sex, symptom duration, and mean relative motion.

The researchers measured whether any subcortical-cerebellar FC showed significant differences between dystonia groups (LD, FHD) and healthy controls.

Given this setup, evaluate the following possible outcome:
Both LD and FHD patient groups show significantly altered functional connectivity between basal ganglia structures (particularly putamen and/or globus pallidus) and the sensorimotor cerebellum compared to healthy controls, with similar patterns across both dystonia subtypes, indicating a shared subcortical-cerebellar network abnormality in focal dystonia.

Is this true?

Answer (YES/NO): NO